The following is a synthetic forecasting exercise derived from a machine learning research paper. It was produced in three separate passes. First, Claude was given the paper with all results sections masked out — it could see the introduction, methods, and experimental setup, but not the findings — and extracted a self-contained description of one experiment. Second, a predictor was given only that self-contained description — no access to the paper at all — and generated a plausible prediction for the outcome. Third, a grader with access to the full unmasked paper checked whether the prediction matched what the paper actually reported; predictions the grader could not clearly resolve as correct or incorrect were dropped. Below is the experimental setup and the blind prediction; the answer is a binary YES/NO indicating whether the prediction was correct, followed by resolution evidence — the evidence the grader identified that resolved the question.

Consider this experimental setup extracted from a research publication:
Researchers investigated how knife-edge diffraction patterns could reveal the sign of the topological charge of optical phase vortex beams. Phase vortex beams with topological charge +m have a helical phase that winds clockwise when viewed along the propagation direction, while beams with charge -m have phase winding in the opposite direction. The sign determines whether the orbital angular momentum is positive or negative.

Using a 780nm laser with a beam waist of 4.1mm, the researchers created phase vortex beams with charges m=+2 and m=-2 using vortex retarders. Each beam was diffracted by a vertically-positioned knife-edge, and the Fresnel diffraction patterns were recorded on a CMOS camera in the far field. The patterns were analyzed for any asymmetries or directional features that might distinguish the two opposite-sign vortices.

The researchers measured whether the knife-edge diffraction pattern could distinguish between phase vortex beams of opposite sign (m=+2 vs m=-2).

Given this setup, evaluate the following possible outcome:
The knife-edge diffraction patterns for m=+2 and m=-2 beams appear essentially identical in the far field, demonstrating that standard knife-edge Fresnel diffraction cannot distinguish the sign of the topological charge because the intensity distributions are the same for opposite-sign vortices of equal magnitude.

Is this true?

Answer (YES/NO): NO